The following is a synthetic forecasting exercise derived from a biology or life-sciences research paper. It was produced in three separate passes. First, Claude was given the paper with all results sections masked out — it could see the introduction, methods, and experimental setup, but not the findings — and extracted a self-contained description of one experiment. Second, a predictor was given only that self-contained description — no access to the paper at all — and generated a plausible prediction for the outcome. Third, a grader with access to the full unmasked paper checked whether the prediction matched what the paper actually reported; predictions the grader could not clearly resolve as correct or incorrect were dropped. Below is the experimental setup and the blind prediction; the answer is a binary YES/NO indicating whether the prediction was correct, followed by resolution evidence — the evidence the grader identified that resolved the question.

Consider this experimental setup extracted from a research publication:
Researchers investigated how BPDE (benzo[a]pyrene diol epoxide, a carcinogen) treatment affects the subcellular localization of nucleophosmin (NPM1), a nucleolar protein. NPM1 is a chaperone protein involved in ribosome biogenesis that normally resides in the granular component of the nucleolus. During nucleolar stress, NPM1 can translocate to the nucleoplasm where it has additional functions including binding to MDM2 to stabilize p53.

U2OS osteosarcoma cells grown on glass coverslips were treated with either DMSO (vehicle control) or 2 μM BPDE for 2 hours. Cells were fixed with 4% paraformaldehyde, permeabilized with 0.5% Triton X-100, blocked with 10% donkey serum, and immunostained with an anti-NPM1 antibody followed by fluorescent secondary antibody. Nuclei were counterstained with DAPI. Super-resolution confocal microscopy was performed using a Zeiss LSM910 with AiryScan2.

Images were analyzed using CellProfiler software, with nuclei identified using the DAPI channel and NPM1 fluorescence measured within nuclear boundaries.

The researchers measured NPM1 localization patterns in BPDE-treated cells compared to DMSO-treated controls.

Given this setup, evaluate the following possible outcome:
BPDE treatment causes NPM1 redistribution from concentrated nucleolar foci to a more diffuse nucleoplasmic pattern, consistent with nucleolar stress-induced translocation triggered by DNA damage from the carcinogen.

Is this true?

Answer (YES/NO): YES